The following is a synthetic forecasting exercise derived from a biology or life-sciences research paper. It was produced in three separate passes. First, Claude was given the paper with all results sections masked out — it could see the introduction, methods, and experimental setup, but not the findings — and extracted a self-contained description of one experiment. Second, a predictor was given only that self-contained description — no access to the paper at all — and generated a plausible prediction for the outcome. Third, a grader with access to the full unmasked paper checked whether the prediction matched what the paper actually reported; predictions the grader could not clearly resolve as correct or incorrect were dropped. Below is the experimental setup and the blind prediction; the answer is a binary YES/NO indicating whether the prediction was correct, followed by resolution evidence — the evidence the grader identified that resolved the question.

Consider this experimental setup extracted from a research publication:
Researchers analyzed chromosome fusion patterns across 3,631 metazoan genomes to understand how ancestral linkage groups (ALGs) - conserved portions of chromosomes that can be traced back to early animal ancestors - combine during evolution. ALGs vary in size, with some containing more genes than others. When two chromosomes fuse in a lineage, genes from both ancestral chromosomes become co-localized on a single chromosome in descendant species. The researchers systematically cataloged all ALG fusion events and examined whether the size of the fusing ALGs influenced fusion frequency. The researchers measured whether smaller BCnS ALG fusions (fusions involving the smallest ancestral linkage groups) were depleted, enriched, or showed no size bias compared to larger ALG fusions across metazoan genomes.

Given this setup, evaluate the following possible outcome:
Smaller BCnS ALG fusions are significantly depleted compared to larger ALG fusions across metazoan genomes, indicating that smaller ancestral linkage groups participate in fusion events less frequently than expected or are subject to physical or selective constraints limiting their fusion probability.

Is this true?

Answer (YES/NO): NO